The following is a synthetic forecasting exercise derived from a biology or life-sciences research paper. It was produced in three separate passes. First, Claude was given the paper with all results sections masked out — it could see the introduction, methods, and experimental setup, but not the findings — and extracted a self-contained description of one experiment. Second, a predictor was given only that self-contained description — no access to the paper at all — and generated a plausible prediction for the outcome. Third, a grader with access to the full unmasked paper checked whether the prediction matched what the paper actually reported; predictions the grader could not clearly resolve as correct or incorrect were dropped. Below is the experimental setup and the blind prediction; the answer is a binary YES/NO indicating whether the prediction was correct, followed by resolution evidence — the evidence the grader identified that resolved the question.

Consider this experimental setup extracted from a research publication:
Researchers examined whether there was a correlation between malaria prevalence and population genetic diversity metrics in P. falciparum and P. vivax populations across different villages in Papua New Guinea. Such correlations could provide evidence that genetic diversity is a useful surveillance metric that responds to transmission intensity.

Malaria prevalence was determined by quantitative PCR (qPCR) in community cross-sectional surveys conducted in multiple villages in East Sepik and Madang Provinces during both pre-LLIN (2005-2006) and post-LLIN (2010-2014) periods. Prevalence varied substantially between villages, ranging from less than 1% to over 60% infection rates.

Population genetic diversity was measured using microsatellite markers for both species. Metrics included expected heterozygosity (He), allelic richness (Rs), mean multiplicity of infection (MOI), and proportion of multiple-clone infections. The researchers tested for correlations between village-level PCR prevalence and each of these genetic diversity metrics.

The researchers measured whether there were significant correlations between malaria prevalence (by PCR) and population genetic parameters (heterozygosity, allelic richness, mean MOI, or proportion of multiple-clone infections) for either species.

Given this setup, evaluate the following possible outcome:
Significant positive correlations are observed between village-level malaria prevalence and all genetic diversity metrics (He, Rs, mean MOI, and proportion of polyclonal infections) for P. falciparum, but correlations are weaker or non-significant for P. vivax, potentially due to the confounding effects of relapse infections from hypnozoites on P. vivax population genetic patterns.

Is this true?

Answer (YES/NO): NO